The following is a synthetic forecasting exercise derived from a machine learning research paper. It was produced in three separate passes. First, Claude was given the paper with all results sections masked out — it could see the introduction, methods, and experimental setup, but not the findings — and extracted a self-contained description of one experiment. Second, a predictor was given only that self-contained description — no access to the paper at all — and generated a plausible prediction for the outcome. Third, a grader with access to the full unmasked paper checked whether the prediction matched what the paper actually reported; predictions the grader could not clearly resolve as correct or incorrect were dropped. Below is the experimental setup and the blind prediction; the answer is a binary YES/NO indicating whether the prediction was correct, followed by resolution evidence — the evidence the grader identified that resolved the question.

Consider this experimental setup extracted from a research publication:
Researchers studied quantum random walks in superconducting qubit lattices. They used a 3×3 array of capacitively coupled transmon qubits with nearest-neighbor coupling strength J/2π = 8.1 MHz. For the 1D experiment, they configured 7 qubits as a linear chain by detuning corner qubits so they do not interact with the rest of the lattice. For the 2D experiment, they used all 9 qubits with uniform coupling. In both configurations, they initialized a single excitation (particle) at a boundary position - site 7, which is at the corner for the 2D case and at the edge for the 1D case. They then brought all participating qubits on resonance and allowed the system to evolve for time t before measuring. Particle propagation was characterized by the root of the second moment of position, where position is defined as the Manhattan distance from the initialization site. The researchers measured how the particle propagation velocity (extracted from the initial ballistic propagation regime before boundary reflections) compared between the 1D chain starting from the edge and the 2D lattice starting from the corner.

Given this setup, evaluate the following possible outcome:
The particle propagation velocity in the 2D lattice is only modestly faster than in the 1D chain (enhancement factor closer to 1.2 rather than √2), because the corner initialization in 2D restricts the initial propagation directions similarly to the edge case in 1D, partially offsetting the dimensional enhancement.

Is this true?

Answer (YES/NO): YES